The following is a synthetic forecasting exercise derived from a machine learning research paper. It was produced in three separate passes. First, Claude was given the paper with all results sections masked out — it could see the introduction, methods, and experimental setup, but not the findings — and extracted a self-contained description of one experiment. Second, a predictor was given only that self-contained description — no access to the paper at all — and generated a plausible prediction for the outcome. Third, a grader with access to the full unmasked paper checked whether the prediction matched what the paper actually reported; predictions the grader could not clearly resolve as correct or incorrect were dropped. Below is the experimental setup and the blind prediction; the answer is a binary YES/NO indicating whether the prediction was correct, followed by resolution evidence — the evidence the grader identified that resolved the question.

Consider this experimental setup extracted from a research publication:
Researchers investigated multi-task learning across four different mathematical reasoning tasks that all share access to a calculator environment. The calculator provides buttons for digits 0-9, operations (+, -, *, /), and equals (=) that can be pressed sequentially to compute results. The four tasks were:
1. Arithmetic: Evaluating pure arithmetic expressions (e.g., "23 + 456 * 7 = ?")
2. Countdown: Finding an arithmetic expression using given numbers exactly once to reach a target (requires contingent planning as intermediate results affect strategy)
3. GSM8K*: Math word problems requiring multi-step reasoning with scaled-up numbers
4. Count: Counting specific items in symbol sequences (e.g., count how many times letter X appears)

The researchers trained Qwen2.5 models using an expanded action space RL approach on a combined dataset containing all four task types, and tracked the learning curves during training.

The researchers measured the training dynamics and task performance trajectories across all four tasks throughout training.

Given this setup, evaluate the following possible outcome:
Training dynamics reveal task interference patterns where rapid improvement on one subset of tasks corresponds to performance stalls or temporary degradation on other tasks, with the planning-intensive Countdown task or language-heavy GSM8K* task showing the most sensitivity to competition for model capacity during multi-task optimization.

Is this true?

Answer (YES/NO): NO